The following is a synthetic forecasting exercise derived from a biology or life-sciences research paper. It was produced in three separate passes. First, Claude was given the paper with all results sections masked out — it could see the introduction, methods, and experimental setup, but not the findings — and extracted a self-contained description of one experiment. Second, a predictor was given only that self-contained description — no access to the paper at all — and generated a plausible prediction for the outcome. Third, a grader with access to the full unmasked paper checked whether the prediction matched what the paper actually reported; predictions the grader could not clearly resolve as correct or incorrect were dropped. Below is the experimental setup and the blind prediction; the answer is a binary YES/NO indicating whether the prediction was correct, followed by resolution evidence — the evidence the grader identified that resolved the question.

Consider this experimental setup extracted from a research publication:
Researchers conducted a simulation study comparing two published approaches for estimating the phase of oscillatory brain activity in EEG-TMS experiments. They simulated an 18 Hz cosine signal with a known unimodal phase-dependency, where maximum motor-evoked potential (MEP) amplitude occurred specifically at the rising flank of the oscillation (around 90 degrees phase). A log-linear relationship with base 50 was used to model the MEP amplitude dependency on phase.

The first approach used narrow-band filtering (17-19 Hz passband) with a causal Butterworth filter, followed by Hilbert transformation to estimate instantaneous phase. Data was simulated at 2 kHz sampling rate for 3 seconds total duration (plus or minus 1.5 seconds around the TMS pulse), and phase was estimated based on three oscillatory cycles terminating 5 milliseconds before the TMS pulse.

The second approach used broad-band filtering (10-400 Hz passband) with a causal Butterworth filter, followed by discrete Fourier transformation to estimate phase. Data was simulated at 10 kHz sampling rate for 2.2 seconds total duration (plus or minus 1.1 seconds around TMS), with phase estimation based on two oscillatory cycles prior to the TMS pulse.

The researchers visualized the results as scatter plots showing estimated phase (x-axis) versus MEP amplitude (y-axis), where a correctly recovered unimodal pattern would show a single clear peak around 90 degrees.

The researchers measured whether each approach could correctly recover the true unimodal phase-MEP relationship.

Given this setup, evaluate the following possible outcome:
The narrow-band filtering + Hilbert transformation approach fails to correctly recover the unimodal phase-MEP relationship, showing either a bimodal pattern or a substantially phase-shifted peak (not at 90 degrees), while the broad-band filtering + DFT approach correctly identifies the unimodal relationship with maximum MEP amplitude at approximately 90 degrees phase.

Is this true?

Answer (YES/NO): NO